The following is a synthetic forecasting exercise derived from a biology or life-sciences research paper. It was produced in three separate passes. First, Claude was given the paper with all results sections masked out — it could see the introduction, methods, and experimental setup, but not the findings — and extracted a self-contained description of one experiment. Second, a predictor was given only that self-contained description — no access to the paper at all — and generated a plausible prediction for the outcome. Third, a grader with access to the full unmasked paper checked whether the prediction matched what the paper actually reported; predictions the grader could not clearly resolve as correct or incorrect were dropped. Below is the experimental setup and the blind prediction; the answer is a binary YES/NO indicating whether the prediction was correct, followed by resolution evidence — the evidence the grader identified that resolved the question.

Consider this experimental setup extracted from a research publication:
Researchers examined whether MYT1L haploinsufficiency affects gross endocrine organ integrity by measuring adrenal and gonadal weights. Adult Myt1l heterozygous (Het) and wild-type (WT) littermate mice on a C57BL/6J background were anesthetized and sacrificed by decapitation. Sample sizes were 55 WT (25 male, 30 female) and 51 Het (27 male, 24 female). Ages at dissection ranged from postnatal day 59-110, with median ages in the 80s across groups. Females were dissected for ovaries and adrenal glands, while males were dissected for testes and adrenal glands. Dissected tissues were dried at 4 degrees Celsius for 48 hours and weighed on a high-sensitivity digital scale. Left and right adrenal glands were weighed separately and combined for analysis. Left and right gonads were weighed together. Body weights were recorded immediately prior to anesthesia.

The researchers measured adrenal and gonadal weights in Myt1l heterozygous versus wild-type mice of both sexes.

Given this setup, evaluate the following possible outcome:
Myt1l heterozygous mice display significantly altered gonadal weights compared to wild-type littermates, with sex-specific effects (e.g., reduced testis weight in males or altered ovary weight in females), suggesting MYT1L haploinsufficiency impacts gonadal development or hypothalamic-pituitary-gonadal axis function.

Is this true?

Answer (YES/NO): NO